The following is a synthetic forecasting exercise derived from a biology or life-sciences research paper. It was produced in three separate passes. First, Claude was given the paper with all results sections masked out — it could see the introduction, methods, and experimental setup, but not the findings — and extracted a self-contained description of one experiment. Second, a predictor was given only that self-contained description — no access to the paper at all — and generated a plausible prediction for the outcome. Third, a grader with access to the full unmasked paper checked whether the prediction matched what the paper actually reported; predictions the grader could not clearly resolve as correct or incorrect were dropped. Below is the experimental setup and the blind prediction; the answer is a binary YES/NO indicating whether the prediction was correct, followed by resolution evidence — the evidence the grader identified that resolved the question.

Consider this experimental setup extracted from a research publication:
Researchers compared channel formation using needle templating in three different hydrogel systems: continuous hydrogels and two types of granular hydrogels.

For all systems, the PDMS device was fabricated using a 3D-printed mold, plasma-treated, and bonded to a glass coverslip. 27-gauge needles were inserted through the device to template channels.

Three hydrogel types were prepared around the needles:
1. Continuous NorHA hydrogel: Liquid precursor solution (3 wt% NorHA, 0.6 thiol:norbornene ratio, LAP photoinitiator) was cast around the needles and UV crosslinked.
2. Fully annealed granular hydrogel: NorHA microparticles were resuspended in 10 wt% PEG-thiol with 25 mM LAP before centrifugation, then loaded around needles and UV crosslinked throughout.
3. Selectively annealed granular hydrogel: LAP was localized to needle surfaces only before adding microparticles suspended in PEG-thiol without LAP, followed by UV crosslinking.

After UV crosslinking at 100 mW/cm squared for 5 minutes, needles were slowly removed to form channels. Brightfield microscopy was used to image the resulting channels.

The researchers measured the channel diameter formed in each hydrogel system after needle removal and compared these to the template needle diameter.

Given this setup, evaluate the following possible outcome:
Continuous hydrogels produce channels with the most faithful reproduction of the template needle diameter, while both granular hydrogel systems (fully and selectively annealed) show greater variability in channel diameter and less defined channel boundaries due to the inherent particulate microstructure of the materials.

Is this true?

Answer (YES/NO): NO